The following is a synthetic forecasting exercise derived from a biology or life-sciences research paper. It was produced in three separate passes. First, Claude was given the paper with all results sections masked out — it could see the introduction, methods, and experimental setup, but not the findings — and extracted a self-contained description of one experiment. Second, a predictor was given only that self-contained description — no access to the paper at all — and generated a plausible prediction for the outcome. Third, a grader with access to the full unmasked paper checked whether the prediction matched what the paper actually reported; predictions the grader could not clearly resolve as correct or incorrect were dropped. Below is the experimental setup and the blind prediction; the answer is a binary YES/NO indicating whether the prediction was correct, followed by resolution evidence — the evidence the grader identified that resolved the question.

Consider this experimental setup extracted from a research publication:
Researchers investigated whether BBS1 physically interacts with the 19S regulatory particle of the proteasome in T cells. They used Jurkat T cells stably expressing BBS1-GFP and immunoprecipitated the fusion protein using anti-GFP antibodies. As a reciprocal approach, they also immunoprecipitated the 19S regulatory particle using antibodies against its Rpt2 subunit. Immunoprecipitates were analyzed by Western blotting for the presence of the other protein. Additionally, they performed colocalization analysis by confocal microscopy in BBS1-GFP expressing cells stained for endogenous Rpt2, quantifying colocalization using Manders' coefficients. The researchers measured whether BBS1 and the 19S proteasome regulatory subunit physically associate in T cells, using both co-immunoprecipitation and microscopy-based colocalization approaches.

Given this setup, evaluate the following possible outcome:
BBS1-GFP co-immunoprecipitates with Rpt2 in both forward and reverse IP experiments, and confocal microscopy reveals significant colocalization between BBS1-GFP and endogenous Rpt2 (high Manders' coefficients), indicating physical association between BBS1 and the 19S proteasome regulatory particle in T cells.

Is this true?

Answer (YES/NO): NO